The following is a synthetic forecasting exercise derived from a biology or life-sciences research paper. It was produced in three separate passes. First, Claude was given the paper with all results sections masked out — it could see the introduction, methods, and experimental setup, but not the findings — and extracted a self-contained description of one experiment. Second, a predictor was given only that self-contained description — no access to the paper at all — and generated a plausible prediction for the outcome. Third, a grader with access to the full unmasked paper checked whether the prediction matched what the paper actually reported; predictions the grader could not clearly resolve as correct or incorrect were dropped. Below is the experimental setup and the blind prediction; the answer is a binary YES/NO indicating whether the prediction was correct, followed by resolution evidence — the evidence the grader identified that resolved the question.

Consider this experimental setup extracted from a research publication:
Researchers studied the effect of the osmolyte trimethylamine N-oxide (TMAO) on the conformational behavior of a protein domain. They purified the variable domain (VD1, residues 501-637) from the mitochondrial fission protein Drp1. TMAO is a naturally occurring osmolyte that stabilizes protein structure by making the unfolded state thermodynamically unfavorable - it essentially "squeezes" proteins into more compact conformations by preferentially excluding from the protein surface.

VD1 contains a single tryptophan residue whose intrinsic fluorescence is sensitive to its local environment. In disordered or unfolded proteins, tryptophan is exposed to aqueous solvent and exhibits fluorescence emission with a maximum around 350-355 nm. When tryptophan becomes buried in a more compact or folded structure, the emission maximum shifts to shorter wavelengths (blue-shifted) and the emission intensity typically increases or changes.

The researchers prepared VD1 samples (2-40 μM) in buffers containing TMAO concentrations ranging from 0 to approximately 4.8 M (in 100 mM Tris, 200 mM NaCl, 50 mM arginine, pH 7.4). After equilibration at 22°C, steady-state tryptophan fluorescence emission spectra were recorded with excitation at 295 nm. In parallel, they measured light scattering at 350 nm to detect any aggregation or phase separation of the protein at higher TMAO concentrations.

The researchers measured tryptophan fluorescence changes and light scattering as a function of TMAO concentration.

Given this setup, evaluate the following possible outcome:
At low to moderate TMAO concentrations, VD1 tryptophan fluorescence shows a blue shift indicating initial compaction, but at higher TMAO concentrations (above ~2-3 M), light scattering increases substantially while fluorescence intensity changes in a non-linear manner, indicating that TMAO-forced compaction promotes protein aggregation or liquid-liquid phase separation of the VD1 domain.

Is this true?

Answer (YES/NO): NO